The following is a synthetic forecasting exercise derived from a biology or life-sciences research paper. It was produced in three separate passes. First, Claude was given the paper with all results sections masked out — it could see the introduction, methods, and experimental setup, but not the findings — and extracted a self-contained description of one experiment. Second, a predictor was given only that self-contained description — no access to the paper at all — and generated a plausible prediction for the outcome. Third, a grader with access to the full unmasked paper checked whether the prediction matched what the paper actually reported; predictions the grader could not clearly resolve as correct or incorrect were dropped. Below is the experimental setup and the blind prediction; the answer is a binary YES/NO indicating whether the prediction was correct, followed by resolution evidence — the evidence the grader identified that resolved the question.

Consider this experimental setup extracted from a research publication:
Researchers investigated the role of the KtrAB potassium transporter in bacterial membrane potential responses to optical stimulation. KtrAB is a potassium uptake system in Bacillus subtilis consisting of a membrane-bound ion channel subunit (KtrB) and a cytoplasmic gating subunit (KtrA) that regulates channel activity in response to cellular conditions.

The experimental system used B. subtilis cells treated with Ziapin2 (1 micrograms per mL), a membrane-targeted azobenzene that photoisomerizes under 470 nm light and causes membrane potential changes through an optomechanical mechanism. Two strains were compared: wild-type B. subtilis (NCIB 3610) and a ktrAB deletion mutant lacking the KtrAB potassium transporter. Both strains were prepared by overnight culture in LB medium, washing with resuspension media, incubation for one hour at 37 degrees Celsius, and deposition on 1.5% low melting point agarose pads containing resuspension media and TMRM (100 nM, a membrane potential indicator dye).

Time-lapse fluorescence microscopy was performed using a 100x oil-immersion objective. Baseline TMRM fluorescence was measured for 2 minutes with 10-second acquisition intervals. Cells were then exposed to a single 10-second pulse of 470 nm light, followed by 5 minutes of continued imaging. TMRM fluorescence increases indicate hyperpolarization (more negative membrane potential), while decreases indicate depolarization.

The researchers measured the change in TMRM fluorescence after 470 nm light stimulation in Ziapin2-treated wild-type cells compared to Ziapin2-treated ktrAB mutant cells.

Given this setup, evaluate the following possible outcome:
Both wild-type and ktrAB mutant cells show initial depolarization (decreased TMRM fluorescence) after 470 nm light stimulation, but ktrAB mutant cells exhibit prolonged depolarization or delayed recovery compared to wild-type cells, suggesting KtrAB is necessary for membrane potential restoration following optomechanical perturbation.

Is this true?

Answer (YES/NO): NO